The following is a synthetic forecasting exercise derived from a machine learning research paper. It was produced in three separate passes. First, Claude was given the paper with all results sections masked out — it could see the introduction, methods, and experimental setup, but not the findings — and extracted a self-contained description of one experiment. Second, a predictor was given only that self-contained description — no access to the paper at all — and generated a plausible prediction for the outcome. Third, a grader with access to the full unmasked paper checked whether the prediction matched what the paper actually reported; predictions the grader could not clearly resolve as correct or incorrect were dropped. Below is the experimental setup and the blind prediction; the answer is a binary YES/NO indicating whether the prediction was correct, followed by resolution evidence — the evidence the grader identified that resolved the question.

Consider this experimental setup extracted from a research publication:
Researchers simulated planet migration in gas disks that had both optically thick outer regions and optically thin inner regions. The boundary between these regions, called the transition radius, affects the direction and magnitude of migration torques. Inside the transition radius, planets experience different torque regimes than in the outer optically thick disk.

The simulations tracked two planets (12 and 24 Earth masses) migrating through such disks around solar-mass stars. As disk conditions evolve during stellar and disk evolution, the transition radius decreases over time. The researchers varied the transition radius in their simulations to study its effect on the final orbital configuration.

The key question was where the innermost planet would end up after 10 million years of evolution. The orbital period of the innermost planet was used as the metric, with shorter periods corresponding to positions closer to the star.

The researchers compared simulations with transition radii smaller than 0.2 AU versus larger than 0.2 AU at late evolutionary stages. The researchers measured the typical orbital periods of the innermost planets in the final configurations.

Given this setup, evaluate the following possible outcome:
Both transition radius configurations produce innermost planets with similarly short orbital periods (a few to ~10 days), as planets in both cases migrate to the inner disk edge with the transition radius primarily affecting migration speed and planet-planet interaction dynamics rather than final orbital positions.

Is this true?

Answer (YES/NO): NO